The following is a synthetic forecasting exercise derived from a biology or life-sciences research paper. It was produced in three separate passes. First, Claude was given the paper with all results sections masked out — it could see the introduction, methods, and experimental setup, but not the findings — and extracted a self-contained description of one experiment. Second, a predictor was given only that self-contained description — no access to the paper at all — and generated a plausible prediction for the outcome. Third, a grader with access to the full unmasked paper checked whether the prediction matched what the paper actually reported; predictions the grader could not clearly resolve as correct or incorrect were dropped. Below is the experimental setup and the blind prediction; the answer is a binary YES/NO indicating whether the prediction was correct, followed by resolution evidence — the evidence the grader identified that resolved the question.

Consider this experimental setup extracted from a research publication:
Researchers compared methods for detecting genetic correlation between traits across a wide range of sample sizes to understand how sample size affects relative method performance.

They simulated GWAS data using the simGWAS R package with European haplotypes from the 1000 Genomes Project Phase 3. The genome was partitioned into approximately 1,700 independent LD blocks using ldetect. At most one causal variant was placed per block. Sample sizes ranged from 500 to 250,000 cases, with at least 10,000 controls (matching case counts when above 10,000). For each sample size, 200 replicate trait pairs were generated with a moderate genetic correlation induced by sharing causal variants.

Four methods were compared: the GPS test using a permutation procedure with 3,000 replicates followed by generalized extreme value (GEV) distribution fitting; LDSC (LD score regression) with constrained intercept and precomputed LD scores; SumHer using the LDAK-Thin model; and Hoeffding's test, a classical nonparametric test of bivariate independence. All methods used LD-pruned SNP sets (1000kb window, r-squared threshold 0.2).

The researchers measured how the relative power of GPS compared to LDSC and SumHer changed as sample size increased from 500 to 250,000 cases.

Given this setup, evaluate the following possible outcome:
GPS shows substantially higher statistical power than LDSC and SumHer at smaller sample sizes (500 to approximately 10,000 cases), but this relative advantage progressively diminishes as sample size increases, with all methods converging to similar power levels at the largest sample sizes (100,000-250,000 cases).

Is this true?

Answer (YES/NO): NO